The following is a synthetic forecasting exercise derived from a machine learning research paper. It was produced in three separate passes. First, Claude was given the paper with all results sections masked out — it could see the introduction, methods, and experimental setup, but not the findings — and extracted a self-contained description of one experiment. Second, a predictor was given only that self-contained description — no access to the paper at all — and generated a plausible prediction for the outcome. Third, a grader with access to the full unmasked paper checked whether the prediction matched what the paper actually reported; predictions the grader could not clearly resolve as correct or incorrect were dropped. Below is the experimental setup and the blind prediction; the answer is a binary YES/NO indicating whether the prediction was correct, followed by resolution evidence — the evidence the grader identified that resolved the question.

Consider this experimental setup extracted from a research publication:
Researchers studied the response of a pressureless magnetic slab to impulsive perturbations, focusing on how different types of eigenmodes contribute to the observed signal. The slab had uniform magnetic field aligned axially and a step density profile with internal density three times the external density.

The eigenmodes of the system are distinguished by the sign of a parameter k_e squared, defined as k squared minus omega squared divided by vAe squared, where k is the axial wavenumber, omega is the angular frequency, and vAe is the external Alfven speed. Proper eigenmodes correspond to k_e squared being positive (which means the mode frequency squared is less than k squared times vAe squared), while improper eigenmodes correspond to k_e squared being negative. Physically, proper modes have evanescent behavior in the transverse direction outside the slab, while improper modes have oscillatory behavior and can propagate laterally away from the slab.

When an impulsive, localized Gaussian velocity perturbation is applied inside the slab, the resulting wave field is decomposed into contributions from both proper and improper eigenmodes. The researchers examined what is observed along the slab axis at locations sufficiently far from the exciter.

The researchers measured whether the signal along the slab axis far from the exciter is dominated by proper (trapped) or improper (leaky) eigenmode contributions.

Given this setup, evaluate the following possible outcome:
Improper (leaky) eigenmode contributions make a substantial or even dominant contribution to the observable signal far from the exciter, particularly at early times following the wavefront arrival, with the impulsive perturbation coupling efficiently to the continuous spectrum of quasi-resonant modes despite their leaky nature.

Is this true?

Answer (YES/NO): NO